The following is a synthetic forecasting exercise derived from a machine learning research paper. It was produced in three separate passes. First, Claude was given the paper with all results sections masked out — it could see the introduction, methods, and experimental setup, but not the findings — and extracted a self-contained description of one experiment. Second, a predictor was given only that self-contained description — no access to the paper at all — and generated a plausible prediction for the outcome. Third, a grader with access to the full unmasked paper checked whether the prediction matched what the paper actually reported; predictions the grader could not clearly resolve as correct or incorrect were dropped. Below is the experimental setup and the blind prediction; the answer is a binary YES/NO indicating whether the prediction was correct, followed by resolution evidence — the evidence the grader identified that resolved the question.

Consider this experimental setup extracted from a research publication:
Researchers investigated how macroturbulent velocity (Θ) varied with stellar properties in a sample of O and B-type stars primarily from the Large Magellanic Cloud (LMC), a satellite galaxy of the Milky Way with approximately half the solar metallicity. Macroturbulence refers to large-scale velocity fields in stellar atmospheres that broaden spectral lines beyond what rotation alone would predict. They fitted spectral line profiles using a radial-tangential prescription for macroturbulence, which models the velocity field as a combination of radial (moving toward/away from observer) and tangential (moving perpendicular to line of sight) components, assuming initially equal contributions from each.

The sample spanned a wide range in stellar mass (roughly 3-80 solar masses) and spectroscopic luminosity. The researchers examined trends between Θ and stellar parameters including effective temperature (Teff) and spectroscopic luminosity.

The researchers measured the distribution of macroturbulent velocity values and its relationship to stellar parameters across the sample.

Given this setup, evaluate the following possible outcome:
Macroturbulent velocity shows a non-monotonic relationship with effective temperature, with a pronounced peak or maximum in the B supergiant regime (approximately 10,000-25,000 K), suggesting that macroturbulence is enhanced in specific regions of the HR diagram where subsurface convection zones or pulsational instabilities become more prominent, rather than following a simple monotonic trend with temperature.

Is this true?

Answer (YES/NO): NO